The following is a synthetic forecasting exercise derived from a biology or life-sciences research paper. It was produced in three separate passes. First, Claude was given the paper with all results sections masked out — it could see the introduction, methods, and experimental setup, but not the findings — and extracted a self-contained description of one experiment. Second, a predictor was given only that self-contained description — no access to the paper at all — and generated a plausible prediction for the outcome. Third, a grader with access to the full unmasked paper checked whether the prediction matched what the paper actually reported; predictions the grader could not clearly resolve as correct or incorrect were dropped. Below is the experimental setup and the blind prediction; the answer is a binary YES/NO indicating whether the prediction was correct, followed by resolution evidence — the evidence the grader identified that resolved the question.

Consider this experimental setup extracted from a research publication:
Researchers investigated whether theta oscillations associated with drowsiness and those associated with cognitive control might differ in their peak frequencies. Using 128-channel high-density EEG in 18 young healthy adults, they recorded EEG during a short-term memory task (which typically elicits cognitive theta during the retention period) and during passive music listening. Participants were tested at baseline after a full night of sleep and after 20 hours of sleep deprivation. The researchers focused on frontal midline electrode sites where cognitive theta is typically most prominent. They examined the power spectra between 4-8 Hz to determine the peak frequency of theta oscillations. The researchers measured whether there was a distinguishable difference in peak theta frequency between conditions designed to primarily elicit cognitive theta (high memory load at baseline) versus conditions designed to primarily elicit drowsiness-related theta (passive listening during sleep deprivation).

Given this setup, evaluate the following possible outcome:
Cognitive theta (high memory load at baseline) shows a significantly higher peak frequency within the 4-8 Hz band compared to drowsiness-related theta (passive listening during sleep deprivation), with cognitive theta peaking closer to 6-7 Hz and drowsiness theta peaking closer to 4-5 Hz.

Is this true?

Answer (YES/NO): NO